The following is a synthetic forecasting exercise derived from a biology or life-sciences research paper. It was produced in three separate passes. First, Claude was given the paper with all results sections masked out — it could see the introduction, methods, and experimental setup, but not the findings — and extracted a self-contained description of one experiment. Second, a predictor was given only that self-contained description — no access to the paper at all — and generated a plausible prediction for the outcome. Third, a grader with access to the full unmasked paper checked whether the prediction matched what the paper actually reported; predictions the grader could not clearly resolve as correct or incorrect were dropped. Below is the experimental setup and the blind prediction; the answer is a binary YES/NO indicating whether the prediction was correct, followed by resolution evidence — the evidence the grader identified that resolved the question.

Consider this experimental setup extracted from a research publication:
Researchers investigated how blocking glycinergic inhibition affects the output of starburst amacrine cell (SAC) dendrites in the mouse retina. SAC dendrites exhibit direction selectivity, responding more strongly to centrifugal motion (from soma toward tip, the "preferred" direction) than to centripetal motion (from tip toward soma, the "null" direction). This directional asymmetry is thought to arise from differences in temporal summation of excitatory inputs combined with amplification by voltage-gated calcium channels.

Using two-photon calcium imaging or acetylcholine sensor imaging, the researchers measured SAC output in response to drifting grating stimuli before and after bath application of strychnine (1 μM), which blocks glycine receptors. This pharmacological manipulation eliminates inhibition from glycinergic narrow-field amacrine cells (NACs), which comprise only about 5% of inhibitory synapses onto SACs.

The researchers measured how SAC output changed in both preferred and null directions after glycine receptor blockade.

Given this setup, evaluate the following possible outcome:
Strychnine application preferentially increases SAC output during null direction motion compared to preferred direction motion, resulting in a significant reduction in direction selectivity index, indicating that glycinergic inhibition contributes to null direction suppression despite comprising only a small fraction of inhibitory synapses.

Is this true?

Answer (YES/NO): YES